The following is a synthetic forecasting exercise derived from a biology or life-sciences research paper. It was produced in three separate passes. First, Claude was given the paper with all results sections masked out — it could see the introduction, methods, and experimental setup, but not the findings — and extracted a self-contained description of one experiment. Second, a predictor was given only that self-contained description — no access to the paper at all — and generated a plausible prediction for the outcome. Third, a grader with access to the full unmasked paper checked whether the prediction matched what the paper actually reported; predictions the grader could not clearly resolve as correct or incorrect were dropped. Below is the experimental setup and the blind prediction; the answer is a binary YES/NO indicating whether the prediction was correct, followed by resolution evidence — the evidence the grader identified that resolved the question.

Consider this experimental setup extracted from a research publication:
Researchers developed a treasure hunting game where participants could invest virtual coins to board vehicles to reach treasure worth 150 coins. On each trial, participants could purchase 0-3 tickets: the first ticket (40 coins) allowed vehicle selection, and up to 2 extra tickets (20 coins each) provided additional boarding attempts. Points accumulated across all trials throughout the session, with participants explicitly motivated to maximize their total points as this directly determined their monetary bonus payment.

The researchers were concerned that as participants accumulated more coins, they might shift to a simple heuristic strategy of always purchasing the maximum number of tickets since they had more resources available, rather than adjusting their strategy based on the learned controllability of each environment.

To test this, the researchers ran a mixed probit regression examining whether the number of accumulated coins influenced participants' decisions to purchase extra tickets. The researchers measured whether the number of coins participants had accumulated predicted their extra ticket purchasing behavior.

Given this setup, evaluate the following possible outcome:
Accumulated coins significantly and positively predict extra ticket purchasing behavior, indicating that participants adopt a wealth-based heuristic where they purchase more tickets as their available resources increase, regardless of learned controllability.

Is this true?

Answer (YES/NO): NO